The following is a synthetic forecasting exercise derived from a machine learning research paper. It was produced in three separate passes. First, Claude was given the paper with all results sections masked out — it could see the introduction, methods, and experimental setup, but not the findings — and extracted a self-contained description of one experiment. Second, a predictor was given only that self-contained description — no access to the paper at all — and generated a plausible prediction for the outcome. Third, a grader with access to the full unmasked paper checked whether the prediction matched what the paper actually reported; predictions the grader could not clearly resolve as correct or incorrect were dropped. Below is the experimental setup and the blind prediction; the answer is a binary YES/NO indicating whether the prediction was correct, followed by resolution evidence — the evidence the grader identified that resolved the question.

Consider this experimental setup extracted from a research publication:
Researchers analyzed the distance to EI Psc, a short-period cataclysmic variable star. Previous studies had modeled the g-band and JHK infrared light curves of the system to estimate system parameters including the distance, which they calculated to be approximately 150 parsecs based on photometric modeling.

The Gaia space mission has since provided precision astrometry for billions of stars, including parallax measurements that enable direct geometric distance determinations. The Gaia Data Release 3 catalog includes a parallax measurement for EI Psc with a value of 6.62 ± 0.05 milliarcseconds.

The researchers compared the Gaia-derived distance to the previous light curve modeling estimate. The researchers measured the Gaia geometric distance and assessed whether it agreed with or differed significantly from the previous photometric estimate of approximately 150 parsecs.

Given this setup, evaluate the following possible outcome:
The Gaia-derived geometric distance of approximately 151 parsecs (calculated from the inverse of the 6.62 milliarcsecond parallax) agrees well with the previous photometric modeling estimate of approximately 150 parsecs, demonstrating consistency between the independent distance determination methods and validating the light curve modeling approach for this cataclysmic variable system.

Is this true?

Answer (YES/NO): NO